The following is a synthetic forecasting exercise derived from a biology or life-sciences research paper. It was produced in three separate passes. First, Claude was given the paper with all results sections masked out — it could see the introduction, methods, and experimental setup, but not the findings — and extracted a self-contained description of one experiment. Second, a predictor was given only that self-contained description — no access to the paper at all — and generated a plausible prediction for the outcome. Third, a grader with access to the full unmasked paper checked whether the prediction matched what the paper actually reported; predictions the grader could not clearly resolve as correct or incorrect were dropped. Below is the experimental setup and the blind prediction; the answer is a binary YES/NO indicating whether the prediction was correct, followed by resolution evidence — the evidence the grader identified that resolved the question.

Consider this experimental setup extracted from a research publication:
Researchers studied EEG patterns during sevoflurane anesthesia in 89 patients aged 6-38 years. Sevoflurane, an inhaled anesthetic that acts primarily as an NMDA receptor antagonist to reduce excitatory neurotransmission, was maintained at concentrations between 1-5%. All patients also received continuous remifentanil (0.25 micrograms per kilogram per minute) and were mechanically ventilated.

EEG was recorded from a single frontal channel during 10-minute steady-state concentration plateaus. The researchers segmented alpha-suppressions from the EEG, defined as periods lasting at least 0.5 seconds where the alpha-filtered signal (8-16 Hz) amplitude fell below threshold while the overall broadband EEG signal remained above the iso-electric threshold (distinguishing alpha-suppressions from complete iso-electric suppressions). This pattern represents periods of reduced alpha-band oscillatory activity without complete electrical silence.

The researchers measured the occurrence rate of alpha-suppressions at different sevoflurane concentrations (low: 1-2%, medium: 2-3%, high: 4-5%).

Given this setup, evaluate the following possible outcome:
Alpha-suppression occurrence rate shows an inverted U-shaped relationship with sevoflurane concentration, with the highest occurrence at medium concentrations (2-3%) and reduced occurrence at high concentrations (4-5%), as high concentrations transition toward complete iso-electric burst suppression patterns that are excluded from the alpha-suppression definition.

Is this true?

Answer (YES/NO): NO